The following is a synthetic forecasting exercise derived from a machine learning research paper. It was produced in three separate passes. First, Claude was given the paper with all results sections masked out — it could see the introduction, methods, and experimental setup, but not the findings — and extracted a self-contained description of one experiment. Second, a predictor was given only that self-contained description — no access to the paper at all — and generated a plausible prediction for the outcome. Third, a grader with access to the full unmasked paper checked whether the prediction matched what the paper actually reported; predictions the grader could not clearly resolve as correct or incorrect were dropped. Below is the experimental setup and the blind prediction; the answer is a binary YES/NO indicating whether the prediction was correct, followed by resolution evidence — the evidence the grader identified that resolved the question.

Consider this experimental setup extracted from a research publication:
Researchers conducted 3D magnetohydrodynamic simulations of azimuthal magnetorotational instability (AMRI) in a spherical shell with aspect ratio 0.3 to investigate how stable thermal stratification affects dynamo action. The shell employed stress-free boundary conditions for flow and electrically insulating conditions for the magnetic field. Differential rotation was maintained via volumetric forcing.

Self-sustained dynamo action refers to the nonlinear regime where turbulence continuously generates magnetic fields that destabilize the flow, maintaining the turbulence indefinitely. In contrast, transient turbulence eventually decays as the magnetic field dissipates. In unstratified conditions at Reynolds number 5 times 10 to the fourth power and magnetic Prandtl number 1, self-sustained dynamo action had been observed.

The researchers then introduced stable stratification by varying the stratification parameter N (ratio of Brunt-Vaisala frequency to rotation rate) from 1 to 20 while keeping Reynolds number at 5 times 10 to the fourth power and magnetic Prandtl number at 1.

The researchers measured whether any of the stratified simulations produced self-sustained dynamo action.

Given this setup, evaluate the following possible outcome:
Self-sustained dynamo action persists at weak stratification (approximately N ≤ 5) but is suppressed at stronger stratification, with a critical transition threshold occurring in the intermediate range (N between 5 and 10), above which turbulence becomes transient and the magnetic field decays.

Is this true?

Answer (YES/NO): NO